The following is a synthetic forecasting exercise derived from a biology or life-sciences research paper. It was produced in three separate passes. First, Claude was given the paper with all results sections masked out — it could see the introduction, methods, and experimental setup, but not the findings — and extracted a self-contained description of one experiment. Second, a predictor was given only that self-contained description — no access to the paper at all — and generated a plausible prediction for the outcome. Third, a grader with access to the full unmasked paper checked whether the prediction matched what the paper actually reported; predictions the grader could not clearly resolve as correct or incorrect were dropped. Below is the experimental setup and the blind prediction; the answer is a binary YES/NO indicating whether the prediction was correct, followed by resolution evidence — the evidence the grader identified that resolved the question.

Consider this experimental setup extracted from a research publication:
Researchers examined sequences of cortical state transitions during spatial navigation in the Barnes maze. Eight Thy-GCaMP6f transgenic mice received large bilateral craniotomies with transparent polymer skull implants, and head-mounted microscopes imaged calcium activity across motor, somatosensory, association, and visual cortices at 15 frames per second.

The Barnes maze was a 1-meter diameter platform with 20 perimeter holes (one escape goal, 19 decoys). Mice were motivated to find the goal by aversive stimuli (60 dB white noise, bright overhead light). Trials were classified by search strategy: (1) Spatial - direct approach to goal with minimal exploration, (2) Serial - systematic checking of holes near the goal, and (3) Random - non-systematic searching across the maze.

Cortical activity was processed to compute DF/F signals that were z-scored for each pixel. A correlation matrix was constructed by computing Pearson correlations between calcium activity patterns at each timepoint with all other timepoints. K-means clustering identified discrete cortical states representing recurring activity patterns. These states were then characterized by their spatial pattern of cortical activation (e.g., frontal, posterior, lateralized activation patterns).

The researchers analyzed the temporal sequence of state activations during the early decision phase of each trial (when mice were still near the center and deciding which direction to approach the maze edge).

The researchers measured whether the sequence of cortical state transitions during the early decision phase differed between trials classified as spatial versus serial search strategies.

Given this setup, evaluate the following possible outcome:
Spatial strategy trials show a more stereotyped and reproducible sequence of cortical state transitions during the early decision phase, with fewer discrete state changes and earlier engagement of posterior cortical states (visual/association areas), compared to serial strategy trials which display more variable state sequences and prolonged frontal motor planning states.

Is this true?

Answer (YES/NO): NO